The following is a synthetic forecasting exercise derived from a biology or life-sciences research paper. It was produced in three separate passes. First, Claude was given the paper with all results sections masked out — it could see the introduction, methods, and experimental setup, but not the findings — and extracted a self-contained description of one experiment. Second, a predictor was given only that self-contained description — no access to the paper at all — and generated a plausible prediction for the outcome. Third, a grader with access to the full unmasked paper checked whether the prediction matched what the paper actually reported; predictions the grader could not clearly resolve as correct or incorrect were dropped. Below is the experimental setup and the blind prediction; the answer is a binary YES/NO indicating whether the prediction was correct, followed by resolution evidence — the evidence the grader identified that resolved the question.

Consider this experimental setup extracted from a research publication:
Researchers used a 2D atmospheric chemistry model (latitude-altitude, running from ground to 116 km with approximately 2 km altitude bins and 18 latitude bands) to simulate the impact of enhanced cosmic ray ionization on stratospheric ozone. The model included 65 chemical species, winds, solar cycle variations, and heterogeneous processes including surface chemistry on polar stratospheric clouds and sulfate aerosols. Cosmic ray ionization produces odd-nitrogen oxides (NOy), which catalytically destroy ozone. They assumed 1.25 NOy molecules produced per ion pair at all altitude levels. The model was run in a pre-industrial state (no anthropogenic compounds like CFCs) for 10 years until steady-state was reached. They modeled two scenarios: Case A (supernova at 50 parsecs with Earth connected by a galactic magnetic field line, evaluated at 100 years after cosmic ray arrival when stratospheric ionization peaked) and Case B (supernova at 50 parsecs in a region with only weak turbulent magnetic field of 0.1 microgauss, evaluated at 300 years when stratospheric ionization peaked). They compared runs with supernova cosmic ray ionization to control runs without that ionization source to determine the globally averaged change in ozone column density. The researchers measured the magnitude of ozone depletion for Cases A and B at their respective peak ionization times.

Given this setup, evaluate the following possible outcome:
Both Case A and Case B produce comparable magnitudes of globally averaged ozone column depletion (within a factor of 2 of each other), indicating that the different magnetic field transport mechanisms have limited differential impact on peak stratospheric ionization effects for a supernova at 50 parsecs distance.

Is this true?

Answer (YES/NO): NO